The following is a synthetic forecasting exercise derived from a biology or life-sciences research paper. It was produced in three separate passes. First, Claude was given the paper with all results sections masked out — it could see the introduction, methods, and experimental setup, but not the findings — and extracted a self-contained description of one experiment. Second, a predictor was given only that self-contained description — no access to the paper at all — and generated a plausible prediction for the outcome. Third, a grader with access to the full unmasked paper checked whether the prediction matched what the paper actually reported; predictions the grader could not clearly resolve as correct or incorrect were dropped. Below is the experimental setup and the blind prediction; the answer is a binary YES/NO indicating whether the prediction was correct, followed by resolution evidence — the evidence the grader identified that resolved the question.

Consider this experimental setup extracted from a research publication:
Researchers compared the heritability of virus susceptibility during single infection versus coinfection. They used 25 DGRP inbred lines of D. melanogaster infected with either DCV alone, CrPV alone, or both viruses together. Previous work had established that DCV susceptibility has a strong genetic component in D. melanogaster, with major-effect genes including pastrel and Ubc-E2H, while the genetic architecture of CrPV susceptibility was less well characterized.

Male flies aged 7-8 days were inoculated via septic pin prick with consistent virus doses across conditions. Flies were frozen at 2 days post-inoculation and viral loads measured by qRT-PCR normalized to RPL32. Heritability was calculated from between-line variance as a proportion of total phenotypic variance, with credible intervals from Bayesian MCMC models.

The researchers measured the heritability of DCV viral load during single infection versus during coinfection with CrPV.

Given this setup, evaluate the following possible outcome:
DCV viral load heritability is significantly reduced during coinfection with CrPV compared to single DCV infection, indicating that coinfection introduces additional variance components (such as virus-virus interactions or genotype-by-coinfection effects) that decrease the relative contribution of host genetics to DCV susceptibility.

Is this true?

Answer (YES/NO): NO